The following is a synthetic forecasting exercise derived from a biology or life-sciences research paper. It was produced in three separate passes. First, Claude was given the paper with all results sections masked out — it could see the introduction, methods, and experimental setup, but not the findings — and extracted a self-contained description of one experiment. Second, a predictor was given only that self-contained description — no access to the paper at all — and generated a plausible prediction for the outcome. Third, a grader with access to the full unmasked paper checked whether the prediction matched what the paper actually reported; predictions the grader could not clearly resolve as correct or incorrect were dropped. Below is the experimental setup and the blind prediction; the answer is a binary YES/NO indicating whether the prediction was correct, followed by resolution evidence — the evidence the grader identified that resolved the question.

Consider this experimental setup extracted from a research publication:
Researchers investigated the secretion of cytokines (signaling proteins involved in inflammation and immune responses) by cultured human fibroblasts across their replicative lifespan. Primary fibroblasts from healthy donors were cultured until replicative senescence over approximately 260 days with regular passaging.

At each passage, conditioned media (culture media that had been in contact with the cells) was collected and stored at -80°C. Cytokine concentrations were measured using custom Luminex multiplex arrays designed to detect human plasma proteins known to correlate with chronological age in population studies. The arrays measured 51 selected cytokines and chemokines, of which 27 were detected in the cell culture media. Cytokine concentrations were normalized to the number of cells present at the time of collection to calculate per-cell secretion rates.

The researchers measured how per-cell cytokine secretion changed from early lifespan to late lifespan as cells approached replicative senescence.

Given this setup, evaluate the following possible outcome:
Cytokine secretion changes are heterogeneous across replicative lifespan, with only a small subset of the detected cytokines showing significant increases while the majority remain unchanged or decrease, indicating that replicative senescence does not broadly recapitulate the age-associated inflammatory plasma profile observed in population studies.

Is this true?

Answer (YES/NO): NO